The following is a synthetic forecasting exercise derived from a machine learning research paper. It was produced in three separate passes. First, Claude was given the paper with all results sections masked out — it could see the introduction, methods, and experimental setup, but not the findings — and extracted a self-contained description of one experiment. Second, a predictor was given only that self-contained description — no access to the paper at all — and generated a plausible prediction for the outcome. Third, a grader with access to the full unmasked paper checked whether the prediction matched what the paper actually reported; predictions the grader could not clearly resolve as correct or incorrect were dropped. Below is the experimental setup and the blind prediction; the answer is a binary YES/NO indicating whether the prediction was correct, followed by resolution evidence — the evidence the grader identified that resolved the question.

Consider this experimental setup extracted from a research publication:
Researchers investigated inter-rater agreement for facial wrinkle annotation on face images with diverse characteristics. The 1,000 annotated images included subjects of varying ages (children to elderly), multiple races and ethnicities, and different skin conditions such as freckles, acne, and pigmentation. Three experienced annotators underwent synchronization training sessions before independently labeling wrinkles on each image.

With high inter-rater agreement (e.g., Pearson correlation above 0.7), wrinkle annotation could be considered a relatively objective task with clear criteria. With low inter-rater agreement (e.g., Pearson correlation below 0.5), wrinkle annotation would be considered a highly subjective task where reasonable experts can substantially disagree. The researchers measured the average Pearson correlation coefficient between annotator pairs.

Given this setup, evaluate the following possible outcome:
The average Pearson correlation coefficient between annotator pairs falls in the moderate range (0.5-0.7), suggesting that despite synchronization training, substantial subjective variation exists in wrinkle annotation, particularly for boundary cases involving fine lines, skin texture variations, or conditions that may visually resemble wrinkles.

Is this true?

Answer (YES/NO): NO